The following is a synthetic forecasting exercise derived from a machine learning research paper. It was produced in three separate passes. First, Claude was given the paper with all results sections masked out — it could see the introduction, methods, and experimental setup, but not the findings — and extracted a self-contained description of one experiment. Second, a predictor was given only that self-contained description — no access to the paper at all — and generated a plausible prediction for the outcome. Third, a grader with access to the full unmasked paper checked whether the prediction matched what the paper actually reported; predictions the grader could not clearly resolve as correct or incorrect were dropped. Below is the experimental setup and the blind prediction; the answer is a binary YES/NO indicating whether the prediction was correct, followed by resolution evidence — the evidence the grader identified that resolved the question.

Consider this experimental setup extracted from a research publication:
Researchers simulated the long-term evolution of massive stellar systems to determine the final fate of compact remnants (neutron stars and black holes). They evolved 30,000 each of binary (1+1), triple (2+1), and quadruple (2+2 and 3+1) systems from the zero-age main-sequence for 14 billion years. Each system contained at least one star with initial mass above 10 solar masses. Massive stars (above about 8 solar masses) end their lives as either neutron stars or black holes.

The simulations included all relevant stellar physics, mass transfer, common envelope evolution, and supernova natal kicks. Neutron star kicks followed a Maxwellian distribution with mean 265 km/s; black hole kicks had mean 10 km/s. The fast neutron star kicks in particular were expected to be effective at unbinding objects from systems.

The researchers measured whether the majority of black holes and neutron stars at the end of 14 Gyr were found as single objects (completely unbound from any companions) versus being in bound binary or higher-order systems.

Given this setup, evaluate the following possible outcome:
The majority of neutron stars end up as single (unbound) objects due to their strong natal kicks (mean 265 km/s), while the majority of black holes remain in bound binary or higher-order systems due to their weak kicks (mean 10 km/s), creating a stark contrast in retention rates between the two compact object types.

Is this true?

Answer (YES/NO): NO